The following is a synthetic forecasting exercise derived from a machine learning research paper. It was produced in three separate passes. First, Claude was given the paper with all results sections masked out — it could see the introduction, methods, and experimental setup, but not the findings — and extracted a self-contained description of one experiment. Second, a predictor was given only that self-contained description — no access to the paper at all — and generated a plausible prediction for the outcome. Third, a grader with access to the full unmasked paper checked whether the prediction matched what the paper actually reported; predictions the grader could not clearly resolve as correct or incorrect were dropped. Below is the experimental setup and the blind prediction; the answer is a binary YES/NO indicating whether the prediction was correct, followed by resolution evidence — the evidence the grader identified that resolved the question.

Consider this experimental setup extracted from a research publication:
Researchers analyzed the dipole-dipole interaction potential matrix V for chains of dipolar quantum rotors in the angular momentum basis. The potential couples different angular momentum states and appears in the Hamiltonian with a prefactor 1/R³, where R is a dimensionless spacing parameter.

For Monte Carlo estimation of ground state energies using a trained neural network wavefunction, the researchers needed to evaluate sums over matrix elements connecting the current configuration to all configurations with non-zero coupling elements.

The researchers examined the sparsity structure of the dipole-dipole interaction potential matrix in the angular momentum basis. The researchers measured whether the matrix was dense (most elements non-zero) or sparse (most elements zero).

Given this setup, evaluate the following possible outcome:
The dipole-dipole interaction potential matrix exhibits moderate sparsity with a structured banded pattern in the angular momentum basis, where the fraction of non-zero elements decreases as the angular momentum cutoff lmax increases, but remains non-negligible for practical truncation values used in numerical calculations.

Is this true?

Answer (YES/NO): NO